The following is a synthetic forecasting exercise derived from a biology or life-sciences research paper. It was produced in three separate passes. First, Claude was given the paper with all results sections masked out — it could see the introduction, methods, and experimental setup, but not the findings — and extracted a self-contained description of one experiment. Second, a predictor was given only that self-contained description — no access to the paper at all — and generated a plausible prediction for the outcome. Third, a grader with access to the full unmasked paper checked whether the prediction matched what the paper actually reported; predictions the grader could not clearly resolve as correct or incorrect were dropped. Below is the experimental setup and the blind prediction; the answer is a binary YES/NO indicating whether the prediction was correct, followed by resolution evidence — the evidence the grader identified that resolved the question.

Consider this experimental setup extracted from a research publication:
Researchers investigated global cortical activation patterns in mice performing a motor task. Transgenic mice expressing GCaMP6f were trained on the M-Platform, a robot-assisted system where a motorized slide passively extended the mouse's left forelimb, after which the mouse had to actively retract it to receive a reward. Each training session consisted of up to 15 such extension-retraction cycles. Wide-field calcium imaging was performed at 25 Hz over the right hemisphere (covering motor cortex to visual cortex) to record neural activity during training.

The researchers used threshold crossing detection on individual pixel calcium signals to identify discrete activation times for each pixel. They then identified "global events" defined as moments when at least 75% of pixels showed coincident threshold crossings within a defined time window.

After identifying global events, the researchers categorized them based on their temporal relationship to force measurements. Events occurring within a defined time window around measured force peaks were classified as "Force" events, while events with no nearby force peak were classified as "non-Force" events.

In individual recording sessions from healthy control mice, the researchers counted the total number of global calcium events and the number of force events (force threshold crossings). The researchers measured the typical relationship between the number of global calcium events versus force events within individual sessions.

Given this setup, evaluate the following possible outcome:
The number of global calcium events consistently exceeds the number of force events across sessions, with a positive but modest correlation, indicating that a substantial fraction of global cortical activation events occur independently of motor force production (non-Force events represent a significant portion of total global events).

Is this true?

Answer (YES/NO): NO